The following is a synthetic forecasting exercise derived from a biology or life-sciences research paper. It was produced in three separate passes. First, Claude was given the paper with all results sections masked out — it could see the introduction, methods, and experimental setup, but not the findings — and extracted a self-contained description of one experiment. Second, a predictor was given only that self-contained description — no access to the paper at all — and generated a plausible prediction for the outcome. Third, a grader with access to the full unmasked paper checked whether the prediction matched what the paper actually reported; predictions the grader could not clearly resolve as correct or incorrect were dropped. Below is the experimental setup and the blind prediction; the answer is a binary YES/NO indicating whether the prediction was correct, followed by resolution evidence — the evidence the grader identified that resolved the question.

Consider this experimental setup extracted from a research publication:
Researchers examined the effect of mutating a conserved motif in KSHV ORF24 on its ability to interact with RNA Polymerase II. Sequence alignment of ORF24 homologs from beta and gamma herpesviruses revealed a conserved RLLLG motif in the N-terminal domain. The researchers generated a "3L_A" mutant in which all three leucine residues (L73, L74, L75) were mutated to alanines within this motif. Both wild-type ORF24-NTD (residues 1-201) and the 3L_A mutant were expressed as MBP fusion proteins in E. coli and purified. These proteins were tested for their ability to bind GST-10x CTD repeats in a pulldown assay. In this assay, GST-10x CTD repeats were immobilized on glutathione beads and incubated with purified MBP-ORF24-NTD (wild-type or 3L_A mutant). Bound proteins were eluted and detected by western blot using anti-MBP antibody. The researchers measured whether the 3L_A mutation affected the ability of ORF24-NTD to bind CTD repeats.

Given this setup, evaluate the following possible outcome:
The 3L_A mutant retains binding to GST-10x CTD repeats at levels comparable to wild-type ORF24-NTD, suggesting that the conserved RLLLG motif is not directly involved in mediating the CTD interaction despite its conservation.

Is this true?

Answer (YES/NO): NO